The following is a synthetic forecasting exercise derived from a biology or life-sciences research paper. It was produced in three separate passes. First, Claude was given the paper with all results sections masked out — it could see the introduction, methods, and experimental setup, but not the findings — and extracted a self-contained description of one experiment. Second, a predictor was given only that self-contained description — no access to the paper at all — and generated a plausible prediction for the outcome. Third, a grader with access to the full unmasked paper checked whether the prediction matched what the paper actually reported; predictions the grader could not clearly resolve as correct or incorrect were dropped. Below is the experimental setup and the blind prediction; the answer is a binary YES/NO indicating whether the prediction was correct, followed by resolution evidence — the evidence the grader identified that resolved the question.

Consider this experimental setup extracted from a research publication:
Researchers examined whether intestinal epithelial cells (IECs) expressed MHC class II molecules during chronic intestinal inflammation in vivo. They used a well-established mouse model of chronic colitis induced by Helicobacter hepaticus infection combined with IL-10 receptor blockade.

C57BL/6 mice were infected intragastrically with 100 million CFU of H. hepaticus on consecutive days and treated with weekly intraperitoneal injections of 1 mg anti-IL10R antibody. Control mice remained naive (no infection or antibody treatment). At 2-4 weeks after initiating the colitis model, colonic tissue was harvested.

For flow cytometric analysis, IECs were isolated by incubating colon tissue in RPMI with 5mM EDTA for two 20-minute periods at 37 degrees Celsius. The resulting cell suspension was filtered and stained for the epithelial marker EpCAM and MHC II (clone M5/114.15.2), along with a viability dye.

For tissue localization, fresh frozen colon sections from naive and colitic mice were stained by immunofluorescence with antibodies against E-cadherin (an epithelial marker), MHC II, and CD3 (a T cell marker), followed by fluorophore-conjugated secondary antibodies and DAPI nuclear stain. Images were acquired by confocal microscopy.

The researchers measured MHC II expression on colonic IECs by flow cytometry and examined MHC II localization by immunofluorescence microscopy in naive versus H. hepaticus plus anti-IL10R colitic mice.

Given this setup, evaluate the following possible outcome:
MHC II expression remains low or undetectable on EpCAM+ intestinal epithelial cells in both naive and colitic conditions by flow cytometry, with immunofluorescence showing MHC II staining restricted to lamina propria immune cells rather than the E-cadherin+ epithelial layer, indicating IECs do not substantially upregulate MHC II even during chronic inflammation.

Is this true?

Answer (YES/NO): NO